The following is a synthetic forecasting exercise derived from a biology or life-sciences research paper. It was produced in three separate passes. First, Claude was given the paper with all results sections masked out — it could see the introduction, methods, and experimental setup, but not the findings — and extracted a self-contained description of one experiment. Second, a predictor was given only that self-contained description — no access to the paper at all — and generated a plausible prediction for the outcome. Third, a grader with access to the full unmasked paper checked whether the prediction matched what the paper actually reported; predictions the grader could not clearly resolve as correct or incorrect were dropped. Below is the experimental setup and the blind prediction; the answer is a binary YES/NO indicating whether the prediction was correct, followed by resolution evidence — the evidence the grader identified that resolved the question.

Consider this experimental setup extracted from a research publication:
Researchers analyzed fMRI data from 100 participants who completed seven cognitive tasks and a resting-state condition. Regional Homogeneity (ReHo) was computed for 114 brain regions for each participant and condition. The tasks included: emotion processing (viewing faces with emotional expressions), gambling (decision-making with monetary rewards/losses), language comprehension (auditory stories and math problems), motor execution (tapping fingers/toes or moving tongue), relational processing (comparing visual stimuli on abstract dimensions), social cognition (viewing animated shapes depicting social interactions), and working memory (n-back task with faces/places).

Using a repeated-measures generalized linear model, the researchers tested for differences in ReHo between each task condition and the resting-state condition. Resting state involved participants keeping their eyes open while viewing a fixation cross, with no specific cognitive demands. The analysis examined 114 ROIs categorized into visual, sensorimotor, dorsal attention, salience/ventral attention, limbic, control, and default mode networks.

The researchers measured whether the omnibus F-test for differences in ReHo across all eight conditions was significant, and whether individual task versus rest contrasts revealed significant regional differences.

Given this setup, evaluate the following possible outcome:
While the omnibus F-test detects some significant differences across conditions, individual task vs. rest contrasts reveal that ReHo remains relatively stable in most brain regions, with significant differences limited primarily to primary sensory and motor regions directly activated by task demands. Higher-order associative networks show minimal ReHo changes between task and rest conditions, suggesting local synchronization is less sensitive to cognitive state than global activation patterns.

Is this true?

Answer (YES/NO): NO